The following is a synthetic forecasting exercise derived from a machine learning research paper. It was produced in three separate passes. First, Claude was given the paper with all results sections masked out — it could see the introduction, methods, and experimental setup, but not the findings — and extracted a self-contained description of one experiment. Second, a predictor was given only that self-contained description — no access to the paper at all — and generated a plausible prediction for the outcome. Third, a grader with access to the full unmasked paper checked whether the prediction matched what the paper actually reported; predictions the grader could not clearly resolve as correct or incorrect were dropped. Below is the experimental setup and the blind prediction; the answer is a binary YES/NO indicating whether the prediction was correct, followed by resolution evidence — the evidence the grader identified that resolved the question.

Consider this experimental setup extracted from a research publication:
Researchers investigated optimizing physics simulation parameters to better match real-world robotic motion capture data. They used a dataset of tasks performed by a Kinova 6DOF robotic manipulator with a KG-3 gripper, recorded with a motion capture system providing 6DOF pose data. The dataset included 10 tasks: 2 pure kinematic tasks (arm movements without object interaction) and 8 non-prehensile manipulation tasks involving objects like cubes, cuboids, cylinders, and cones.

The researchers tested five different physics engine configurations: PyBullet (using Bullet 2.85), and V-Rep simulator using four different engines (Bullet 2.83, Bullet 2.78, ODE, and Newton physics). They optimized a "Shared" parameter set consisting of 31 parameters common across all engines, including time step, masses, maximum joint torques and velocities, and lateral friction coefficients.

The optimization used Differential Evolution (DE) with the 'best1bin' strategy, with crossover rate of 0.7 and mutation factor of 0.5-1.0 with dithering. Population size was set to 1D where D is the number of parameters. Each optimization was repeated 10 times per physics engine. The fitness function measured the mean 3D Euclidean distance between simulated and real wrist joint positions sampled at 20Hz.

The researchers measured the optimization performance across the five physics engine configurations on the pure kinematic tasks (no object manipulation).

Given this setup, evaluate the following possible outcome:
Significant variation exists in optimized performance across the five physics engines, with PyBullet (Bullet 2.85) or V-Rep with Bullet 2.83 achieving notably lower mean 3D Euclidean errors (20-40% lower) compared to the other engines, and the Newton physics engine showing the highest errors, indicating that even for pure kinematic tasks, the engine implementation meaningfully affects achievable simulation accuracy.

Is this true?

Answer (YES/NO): NO